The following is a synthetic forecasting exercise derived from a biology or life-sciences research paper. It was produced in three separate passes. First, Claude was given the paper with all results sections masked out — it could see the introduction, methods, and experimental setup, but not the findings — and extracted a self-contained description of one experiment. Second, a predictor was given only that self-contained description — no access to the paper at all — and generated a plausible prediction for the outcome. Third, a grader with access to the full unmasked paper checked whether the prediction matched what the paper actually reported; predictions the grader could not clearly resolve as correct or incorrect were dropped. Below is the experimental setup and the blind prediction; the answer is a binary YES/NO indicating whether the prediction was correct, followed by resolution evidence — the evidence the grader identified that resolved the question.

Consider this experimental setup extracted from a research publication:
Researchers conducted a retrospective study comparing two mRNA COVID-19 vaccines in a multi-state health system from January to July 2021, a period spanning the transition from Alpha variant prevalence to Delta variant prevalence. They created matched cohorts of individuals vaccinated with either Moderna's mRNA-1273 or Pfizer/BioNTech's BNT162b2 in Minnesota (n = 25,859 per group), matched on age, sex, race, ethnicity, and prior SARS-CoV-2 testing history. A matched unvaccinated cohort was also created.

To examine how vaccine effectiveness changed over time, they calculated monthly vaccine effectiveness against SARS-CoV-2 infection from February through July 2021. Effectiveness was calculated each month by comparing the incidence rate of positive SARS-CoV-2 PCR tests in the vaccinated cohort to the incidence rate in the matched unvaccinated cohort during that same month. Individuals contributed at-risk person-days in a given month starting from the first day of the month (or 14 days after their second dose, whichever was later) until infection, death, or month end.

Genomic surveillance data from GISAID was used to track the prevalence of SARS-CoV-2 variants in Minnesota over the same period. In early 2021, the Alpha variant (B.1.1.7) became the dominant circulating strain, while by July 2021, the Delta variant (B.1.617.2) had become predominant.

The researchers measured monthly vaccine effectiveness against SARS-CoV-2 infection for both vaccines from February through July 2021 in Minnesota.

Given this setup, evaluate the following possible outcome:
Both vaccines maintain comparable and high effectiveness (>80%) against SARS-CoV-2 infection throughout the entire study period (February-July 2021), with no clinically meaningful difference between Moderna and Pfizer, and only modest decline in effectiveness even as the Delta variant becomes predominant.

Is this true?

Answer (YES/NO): NO